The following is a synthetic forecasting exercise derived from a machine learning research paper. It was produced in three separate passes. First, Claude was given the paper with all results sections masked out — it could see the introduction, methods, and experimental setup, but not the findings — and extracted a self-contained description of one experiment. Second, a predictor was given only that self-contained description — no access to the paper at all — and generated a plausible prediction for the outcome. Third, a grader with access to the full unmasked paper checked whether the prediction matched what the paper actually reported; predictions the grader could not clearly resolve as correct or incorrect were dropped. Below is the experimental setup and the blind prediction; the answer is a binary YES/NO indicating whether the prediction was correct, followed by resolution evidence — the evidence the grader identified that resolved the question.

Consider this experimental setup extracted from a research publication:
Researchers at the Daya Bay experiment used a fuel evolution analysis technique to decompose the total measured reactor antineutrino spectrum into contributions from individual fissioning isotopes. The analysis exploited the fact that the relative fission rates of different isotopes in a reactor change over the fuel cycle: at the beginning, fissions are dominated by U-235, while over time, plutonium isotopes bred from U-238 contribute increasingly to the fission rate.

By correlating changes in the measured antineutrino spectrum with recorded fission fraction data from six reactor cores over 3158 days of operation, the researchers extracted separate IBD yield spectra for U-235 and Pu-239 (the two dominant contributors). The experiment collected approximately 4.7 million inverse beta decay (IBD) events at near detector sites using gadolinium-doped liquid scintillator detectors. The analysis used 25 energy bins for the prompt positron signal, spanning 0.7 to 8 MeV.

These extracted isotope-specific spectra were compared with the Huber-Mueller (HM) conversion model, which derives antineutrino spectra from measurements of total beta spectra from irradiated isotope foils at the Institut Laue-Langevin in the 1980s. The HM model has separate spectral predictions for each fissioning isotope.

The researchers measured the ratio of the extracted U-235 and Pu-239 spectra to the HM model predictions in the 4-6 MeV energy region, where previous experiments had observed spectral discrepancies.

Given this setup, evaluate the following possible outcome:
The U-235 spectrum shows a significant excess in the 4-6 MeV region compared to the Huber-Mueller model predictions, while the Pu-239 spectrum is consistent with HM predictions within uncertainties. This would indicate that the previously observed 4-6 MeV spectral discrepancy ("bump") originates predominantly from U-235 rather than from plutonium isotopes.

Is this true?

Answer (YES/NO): NO